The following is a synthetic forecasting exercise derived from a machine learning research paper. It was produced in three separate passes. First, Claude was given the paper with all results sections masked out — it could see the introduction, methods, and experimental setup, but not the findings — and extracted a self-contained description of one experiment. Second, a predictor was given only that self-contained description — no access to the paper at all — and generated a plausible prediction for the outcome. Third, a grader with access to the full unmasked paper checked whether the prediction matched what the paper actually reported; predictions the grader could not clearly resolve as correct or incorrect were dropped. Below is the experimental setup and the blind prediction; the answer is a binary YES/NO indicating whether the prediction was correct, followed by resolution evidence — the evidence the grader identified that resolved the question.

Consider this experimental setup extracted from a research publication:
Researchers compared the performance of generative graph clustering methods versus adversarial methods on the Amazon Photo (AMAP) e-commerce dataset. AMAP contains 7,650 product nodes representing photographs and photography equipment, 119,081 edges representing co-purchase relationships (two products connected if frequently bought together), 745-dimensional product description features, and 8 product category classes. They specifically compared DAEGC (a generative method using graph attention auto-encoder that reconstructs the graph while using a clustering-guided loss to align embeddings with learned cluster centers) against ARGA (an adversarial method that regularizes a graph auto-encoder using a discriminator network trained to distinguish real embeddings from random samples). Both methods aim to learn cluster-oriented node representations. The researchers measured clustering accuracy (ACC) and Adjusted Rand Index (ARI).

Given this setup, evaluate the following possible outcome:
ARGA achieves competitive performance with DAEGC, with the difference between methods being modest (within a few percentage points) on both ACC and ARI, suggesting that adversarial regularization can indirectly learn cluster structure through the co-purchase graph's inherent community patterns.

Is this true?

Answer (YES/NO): NO